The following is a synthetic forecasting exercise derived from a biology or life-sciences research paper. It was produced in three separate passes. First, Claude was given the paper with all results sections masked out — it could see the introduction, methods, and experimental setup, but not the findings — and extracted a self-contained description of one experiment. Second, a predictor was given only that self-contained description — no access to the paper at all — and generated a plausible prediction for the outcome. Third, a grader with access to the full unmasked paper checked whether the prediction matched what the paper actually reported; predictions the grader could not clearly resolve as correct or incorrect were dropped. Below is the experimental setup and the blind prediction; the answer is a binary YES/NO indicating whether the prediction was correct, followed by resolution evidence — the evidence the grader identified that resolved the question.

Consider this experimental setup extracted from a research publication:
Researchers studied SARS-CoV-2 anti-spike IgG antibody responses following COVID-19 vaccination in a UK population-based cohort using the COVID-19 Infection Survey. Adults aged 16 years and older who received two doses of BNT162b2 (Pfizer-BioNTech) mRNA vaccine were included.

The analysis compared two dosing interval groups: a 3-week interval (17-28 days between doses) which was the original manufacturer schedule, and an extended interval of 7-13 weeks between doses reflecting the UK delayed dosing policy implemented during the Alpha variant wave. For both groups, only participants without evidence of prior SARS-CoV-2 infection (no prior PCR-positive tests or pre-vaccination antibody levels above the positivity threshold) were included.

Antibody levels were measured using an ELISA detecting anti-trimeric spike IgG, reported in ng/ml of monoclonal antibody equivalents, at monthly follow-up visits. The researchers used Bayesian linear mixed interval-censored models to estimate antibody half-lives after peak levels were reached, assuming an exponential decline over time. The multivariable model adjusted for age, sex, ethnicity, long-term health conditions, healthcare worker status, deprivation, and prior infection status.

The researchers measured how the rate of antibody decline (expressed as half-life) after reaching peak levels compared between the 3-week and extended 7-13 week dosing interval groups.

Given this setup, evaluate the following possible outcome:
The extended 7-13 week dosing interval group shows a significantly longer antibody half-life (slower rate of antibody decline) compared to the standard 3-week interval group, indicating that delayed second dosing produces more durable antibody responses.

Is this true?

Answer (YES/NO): YES